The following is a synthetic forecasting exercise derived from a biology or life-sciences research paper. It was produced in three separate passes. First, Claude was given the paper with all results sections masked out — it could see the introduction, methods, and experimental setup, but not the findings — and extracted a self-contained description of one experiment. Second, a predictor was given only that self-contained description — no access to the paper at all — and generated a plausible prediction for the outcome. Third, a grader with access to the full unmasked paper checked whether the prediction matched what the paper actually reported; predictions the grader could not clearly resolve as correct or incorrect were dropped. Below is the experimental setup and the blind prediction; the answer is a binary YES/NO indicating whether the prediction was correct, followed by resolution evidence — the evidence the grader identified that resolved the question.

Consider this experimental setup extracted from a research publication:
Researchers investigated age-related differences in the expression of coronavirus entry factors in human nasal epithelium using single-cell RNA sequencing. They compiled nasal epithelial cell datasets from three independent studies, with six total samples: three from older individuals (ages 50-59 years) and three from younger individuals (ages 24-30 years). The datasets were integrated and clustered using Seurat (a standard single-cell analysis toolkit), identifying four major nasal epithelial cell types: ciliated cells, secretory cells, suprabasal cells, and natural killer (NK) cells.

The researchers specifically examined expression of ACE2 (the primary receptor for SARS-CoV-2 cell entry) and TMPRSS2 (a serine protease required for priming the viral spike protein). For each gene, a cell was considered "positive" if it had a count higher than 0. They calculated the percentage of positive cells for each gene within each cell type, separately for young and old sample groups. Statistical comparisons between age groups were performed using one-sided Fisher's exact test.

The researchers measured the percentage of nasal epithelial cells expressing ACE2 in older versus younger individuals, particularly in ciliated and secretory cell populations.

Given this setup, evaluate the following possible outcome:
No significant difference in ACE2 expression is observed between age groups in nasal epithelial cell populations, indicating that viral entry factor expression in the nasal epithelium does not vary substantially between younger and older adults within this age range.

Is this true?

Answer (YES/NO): YES